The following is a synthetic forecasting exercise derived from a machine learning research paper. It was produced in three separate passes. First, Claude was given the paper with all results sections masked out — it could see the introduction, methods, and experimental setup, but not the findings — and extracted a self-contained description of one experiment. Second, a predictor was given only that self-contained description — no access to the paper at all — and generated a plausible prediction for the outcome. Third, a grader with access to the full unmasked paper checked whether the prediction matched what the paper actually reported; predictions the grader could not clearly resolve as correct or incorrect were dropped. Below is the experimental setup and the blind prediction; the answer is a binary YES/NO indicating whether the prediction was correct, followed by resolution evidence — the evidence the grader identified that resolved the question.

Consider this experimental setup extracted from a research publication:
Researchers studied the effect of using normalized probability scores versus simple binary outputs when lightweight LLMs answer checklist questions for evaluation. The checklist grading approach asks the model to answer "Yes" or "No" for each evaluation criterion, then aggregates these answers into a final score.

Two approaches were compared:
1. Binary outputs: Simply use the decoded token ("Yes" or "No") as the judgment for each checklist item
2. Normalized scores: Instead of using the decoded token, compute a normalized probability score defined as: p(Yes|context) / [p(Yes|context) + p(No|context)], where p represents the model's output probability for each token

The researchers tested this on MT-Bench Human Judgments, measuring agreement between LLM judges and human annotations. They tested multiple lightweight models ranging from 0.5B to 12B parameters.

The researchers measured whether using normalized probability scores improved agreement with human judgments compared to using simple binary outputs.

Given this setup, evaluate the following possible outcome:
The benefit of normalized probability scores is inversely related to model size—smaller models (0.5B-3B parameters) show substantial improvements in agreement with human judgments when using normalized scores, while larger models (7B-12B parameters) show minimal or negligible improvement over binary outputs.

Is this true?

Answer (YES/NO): NO